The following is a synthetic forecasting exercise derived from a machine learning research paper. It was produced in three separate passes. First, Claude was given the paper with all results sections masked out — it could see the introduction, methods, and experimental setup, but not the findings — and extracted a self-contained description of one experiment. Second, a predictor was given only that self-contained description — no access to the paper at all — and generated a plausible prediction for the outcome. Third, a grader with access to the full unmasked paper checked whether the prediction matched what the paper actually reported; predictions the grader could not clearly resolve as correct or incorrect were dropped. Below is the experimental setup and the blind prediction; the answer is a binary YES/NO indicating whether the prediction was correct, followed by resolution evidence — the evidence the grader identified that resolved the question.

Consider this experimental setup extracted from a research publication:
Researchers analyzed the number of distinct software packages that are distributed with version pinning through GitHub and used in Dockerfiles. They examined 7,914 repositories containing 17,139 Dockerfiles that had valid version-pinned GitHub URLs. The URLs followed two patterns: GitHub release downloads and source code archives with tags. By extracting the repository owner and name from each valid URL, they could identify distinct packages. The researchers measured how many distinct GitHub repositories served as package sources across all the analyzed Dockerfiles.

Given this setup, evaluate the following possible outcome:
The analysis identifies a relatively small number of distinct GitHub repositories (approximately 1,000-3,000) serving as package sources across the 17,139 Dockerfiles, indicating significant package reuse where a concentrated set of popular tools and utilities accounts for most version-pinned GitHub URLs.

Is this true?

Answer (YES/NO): NO